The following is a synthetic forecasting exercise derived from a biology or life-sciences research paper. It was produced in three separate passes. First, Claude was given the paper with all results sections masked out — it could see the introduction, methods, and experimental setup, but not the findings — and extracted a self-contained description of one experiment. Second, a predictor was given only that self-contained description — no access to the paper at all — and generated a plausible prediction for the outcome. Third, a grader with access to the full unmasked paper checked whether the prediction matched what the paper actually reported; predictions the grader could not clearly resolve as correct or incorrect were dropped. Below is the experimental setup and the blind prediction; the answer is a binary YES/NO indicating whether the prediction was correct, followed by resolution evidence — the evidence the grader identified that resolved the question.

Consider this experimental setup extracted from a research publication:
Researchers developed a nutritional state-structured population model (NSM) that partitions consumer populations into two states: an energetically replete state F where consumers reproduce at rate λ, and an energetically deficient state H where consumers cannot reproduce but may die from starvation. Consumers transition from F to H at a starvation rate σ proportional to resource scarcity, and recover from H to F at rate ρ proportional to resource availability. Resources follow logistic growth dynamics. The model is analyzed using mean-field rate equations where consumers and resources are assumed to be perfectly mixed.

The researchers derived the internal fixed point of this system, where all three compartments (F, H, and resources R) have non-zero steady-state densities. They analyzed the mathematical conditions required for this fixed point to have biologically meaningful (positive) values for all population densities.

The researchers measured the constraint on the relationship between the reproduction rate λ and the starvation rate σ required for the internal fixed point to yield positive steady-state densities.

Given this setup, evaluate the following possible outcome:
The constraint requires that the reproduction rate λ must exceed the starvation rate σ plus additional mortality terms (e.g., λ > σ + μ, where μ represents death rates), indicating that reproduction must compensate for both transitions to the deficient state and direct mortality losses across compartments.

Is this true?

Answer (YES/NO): NO